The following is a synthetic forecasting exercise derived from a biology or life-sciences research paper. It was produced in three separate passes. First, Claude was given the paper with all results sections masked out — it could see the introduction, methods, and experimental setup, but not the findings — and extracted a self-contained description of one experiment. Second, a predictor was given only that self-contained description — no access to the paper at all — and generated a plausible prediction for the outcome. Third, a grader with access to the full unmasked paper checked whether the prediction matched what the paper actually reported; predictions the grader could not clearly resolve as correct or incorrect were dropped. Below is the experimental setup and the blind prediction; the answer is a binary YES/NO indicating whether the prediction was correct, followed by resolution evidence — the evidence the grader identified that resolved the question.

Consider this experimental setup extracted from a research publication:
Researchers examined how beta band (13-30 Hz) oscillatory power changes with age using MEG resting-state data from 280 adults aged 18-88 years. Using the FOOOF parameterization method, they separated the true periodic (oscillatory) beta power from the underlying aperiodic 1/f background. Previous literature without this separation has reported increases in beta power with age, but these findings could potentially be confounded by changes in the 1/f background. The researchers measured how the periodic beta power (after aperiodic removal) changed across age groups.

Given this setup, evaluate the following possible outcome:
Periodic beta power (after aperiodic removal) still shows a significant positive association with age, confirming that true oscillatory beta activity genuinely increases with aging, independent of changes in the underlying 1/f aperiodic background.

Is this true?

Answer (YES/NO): YES